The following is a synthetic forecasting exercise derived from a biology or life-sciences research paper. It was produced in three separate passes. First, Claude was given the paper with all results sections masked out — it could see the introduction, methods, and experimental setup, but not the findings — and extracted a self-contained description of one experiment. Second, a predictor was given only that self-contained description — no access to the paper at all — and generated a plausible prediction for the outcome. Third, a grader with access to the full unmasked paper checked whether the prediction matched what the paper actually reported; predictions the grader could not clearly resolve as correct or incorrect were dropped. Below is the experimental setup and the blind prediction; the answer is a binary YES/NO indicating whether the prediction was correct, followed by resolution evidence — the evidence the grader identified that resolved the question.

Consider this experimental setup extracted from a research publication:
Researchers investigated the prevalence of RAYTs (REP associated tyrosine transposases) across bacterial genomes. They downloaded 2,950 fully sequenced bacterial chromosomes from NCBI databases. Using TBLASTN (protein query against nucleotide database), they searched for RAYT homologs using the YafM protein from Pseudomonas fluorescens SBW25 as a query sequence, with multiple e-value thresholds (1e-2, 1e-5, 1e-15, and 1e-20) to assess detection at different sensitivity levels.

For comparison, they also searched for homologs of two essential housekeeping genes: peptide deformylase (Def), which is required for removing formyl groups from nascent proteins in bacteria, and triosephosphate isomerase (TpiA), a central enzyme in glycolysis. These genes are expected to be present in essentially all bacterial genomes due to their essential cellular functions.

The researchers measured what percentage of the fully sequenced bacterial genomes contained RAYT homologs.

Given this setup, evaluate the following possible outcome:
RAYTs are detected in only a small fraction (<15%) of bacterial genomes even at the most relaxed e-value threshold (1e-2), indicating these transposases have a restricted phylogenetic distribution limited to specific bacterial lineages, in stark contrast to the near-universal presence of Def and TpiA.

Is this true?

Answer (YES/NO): NO